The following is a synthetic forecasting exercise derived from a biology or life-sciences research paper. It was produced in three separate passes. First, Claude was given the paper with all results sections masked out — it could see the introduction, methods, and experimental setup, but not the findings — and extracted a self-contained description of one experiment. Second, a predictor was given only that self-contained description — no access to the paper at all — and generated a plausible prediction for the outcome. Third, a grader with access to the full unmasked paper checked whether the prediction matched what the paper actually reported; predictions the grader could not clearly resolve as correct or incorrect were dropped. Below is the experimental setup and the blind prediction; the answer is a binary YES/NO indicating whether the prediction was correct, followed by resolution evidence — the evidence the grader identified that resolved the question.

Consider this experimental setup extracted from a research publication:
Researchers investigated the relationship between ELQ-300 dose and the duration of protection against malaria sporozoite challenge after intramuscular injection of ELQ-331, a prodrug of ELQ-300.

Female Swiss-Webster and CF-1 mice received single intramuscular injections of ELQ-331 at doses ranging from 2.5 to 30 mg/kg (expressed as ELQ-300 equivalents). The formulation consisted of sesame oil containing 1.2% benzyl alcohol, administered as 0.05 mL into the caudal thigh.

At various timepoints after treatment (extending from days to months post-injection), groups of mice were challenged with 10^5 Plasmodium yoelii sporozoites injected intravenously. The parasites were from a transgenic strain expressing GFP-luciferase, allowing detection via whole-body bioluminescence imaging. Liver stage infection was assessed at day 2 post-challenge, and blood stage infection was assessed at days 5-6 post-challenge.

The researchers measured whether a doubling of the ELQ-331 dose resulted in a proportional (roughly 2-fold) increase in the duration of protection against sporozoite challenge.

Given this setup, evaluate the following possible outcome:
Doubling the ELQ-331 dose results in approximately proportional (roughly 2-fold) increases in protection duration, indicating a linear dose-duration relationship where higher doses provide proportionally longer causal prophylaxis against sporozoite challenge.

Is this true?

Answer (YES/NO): NO